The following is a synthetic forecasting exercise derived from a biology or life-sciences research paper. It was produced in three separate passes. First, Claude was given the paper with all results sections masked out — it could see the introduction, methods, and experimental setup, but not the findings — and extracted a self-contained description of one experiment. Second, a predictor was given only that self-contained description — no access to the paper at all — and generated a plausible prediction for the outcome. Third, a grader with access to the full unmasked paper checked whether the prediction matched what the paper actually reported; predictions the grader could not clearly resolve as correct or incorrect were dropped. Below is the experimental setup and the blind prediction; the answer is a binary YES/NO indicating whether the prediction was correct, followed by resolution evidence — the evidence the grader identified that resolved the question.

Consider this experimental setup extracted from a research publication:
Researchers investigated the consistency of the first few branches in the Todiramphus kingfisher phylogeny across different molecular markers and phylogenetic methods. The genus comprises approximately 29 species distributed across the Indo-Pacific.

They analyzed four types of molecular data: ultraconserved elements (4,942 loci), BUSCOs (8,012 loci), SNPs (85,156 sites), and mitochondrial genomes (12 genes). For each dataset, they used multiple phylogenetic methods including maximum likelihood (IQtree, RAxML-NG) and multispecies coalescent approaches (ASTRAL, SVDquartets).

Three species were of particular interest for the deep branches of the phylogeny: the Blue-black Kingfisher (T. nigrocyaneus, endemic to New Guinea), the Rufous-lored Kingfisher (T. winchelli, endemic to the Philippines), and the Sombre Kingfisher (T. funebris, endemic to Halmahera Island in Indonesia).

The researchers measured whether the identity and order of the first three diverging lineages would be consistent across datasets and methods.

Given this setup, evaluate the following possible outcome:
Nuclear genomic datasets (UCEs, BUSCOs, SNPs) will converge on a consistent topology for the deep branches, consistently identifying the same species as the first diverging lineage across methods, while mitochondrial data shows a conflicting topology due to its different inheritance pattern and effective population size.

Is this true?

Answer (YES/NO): NO